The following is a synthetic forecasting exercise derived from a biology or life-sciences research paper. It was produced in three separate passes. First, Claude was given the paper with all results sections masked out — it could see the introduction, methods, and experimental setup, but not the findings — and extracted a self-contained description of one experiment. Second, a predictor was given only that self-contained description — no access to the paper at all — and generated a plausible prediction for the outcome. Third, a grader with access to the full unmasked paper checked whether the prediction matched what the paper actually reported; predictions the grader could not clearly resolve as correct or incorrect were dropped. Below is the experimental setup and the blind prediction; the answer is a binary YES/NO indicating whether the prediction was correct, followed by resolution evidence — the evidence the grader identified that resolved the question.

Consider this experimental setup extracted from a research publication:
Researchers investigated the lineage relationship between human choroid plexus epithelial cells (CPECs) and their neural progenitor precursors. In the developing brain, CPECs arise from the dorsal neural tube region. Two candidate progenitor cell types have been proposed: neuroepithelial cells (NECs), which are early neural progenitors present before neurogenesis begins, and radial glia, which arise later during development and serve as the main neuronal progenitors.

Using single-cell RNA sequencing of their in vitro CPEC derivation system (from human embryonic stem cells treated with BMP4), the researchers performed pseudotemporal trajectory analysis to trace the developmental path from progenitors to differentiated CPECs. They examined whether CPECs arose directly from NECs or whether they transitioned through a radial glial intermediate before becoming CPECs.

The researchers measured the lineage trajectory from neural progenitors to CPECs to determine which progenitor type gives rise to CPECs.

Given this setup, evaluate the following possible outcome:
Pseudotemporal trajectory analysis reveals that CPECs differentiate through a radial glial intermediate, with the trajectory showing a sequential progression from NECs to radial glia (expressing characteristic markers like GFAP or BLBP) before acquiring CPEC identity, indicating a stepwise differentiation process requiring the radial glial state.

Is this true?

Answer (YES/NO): NO